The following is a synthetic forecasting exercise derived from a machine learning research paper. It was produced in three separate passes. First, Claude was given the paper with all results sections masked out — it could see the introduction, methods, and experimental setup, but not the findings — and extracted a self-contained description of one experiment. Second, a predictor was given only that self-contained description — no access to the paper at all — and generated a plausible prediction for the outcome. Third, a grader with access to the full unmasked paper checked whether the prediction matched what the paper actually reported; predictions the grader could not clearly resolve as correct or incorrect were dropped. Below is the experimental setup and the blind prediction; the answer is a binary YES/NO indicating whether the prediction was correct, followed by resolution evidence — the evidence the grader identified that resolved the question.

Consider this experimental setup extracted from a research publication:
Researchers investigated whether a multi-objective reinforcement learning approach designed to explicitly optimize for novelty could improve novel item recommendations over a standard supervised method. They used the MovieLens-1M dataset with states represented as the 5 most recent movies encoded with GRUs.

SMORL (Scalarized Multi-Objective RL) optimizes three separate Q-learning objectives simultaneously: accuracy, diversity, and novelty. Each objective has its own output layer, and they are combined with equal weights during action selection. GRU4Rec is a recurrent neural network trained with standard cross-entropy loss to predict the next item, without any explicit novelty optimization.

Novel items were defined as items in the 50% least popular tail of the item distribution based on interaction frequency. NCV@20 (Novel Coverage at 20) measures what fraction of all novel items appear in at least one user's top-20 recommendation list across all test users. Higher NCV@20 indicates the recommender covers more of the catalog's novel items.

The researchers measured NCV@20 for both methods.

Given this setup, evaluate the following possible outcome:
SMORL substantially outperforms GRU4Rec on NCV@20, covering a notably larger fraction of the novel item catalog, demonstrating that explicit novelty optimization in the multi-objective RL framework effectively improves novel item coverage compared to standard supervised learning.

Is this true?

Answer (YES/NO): NO